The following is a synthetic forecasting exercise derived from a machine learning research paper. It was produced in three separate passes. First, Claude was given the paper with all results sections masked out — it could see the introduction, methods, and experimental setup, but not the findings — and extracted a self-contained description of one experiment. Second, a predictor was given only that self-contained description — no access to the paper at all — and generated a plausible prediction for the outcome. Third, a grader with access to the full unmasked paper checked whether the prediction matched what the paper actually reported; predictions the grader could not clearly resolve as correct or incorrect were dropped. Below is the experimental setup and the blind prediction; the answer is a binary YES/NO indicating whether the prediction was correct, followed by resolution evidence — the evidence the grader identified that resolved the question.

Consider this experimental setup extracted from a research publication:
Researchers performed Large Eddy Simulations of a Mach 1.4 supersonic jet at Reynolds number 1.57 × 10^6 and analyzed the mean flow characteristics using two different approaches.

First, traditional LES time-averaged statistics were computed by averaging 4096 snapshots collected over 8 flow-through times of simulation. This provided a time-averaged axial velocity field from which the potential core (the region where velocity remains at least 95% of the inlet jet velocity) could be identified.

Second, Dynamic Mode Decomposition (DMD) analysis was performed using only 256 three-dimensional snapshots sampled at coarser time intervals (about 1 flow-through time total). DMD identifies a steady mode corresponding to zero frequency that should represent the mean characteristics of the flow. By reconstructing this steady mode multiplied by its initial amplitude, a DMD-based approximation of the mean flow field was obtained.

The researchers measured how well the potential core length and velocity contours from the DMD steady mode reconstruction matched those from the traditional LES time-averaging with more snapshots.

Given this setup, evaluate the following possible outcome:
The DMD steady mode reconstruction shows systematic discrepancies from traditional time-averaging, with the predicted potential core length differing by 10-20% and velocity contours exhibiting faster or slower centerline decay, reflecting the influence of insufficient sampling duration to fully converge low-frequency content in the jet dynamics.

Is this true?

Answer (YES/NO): NO